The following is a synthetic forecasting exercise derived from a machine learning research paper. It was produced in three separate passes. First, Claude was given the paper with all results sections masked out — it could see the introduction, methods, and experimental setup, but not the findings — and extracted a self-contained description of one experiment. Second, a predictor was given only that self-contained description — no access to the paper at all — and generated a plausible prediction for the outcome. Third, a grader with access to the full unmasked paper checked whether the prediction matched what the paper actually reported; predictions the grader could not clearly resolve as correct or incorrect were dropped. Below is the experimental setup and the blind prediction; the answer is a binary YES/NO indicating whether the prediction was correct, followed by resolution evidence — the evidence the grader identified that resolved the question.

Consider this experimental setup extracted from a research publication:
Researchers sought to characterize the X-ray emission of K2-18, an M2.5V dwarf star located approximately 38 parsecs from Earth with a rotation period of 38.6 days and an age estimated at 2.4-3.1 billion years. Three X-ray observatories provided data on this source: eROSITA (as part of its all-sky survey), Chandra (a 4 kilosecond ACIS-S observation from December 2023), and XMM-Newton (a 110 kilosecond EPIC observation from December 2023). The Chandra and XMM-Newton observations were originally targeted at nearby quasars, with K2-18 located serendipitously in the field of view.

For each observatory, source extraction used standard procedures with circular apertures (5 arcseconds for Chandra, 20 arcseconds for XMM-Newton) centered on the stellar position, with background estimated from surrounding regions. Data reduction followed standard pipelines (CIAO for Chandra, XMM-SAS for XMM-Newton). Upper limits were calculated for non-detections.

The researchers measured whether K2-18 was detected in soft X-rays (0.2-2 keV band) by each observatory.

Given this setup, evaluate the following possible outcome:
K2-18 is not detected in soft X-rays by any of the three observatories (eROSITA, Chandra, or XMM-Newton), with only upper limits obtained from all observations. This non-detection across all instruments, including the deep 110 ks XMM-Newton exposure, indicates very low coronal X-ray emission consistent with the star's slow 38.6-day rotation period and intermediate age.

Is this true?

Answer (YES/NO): NO